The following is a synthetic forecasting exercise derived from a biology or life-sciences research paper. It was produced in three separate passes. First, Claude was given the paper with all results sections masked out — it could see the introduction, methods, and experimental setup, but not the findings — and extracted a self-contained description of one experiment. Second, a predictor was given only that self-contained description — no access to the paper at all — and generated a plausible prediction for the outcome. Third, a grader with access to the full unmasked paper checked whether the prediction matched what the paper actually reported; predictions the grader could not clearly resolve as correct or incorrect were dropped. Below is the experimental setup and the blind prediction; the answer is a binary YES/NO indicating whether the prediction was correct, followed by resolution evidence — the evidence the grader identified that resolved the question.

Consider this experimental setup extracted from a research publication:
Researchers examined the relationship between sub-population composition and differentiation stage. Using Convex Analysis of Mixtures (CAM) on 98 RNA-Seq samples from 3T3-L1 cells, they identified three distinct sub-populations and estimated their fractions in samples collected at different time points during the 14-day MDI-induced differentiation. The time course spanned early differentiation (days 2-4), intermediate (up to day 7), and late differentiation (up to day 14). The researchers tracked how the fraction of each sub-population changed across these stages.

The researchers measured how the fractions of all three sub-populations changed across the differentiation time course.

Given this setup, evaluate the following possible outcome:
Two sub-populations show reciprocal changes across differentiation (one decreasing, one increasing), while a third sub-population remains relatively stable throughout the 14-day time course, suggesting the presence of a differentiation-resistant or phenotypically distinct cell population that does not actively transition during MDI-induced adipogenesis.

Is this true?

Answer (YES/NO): NO